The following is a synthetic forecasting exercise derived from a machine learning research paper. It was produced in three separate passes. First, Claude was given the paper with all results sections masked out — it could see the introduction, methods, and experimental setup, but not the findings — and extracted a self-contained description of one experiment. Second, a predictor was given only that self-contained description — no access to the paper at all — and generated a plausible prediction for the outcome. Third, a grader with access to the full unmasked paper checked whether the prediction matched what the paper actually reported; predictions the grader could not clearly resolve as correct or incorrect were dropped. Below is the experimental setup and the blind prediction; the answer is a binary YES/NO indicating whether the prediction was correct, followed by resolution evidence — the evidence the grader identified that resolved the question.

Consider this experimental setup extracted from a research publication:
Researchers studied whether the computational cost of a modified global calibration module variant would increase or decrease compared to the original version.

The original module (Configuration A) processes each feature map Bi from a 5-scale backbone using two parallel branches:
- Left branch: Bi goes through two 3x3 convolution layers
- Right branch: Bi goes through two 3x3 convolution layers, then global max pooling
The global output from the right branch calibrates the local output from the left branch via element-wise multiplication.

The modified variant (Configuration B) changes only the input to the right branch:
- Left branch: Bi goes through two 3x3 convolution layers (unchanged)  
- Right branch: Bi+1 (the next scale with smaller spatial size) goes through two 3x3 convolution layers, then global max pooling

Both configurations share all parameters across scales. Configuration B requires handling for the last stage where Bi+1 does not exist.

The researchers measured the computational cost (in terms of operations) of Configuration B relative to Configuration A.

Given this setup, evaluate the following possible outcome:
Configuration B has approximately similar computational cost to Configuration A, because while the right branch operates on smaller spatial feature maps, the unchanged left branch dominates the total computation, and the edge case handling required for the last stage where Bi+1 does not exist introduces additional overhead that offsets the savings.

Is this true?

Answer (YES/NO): NO